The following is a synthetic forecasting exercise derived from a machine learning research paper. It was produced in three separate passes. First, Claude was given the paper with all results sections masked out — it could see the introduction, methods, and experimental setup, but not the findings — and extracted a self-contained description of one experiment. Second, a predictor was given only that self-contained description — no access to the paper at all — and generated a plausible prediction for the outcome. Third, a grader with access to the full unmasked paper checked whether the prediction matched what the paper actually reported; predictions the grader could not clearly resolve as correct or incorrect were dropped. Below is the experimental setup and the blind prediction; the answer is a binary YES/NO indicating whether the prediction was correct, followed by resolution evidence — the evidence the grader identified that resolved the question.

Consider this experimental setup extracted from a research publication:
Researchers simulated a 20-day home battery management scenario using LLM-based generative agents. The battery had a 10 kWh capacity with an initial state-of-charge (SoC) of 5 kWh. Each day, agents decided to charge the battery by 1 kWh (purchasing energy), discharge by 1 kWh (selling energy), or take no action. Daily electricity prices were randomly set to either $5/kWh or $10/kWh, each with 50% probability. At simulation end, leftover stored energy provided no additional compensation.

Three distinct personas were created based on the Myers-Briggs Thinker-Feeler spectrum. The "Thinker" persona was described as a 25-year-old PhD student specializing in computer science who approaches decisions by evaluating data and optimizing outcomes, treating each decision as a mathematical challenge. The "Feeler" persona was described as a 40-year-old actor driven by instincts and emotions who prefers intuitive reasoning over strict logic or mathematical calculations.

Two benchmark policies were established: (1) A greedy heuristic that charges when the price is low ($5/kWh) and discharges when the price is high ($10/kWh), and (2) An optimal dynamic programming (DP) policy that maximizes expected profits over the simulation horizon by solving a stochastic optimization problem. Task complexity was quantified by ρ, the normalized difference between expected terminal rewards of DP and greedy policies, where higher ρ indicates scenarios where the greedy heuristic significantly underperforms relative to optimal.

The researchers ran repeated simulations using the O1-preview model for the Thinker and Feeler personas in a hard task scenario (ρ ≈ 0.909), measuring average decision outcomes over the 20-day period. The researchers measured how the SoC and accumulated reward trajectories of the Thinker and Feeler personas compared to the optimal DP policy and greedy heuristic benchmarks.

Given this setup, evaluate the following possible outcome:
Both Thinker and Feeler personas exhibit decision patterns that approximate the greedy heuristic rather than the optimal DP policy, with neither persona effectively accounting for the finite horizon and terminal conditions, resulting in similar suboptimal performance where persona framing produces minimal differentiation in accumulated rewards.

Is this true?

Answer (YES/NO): NO